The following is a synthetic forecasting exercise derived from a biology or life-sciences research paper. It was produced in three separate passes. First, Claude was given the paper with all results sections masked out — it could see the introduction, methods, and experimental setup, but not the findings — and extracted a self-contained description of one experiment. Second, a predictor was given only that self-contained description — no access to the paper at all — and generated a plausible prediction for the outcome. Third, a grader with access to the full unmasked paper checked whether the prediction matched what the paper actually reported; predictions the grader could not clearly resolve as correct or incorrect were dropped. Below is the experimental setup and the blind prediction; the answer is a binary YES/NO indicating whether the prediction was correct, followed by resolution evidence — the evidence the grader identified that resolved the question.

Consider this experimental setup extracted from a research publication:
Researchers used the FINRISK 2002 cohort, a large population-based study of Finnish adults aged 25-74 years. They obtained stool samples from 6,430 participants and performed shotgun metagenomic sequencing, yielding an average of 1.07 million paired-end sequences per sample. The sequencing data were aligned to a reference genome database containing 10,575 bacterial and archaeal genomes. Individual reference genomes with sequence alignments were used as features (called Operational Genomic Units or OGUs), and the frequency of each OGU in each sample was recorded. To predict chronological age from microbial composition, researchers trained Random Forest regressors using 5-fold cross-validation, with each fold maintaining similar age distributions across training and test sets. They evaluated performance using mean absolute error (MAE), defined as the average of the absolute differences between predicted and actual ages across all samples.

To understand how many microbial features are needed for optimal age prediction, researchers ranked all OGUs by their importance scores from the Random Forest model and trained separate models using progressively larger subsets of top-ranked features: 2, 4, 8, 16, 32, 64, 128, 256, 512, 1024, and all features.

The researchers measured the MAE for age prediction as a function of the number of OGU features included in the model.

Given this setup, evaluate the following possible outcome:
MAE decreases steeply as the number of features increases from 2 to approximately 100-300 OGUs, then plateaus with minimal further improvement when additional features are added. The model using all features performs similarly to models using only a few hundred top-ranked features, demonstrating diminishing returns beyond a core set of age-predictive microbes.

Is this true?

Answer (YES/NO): NO